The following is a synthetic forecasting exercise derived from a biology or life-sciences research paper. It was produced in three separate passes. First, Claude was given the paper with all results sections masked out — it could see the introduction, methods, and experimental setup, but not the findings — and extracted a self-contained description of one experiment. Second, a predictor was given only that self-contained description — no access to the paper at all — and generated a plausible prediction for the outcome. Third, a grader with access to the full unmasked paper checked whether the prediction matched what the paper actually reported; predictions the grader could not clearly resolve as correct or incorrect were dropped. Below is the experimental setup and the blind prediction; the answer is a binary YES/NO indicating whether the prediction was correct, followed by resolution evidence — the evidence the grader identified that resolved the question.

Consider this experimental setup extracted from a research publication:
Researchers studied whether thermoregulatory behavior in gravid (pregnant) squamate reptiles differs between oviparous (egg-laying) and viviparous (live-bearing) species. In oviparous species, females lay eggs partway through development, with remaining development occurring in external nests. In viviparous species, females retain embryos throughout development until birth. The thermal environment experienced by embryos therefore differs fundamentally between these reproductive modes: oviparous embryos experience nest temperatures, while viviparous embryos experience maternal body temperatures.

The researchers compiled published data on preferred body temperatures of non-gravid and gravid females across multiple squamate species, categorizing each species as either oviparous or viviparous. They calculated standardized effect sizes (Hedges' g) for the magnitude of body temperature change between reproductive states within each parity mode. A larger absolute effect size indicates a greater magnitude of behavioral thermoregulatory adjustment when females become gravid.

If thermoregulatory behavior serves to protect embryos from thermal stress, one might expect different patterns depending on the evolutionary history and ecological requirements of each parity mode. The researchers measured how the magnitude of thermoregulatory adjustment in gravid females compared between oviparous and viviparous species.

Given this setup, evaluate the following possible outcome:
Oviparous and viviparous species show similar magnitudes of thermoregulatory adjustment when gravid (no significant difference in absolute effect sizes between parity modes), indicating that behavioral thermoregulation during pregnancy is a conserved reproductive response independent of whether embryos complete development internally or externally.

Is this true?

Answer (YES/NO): YES